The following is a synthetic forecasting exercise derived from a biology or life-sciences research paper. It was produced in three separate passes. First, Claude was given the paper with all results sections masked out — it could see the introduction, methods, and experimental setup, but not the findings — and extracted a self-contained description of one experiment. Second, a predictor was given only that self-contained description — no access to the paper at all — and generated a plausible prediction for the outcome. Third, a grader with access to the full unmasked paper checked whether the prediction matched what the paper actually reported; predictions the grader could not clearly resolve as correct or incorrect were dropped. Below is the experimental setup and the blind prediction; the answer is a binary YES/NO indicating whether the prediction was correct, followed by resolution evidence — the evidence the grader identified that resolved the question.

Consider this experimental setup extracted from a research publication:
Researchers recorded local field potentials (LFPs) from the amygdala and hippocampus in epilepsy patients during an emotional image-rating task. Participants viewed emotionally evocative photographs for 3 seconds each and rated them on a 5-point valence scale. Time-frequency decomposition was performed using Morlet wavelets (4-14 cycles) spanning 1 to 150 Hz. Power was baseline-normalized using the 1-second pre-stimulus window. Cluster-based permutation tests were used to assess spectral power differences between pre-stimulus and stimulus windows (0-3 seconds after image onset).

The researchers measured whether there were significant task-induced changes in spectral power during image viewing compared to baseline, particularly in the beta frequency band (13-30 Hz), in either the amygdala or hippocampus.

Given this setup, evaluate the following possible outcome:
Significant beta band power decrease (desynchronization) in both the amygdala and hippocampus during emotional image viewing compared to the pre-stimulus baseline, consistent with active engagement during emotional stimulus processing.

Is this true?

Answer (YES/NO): YES